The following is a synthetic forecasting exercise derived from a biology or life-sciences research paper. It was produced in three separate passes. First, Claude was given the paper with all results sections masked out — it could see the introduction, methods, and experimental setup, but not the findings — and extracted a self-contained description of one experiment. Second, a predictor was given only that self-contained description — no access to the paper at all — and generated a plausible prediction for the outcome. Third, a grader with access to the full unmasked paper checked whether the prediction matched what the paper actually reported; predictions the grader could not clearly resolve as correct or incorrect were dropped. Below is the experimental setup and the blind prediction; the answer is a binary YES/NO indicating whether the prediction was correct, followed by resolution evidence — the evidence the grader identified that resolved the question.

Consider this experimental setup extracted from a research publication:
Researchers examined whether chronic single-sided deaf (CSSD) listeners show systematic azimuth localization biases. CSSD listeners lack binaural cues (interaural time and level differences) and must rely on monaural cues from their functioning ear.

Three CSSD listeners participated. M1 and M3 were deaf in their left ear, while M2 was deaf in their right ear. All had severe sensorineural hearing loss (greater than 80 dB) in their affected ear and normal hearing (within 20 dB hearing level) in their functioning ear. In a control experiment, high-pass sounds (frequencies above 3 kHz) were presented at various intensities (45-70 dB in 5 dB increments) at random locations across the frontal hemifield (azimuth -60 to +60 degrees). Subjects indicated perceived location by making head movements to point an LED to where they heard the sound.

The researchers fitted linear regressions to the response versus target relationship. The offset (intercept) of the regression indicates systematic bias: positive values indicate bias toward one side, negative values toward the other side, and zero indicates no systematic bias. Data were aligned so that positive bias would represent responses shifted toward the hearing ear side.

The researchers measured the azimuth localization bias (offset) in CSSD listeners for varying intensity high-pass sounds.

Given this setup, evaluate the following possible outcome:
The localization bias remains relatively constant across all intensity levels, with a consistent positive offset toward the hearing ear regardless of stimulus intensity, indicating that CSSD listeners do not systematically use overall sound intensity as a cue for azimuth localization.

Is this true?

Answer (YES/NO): NO